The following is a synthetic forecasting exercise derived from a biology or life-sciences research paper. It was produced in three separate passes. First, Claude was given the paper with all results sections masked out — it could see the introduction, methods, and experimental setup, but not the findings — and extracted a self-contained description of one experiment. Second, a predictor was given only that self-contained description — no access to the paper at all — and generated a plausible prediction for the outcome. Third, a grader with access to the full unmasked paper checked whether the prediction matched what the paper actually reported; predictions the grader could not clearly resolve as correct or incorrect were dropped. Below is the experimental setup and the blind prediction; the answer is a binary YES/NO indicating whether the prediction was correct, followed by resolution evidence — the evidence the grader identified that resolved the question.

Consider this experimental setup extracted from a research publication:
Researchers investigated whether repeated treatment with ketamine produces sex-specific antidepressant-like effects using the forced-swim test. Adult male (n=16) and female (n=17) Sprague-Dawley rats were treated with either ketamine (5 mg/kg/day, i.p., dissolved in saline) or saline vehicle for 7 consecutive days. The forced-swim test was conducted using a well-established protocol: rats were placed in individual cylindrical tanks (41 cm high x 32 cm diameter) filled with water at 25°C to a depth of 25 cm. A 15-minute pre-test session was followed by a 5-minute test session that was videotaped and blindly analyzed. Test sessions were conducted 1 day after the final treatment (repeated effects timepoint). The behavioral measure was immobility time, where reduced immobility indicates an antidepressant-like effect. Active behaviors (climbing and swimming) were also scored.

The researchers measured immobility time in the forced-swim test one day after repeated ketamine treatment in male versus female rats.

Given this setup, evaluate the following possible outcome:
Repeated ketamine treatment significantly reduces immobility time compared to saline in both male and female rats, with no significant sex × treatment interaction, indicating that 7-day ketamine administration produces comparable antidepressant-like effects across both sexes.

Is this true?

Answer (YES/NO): NO